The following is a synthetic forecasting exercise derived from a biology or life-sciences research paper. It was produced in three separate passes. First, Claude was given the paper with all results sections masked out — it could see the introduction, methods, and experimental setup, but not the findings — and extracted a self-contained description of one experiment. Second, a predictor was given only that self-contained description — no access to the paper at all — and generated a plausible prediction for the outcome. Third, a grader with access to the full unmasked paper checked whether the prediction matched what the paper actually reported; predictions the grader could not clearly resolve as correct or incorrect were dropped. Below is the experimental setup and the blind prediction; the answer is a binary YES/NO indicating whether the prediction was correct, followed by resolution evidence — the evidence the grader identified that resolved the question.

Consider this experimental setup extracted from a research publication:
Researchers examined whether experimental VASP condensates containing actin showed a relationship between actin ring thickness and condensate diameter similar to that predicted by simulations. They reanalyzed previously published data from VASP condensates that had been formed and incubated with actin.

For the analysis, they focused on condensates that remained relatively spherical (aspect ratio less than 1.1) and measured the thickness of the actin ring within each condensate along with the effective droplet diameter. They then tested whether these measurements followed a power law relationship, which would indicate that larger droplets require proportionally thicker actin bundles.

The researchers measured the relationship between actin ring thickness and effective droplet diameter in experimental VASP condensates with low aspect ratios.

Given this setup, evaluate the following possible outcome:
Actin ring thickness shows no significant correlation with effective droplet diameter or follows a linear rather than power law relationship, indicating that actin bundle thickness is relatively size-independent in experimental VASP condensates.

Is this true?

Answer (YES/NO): NO